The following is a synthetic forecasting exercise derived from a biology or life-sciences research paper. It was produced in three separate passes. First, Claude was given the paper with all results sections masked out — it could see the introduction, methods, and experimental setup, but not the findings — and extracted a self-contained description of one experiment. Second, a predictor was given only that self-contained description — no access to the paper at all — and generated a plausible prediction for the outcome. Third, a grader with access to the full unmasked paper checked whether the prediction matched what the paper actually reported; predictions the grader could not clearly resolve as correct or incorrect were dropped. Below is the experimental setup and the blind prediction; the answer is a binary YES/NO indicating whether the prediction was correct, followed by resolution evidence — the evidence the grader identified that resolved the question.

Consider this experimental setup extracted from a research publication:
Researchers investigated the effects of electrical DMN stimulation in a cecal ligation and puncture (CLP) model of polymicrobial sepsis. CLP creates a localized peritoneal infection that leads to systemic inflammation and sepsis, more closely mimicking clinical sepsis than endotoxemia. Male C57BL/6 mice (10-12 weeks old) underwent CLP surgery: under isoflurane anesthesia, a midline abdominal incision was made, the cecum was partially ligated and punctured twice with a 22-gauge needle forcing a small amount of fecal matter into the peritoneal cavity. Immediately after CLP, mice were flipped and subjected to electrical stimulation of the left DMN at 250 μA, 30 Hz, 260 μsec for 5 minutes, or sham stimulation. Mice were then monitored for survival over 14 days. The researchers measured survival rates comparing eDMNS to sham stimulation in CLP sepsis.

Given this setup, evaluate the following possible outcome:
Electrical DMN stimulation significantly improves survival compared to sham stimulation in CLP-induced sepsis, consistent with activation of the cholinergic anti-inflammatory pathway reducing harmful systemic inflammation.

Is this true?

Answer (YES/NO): YES